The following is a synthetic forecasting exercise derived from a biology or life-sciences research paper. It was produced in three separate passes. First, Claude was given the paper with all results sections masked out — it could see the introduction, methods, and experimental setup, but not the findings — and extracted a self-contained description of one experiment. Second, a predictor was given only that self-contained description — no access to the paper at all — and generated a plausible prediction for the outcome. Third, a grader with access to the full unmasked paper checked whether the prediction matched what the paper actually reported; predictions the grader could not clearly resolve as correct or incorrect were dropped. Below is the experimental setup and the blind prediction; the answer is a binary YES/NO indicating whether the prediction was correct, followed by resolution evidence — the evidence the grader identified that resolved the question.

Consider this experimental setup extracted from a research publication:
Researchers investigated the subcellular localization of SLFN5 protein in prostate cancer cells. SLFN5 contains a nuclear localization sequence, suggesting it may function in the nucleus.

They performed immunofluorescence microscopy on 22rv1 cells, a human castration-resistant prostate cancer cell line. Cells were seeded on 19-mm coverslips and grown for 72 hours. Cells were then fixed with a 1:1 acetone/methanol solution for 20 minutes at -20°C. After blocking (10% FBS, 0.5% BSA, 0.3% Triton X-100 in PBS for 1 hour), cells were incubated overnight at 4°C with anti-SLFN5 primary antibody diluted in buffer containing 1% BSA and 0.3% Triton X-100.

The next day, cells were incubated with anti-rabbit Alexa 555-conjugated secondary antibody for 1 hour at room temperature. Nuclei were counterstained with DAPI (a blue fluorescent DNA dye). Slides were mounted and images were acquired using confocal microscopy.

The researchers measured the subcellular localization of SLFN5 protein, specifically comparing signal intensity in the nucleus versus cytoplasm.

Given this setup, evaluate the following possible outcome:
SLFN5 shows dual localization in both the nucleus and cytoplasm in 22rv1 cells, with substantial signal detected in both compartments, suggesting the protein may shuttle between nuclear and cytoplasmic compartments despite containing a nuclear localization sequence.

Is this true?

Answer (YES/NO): NO